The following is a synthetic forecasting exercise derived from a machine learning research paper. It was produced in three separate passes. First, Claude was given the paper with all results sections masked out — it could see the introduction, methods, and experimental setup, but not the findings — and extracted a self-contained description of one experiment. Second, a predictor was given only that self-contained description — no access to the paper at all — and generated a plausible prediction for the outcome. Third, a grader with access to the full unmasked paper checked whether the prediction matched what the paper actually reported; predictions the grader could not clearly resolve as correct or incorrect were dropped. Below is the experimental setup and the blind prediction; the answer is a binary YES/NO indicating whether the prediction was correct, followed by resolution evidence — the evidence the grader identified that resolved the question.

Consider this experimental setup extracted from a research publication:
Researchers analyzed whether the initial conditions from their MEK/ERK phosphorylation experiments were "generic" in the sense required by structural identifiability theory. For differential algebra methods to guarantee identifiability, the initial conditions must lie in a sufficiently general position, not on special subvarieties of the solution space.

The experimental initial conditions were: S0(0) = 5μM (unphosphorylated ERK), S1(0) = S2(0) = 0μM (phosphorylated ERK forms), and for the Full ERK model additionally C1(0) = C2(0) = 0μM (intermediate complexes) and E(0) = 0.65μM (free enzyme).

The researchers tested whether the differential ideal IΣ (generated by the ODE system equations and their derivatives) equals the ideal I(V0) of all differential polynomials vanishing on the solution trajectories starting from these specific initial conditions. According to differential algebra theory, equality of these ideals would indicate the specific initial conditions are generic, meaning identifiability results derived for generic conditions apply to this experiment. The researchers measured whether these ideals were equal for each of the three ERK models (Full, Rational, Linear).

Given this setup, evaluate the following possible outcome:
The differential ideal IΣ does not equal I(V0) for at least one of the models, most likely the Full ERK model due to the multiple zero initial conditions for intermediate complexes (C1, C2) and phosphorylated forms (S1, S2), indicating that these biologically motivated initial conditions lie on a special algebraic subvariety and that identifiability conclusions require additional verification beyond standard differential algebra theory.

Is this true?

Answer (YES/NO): NO